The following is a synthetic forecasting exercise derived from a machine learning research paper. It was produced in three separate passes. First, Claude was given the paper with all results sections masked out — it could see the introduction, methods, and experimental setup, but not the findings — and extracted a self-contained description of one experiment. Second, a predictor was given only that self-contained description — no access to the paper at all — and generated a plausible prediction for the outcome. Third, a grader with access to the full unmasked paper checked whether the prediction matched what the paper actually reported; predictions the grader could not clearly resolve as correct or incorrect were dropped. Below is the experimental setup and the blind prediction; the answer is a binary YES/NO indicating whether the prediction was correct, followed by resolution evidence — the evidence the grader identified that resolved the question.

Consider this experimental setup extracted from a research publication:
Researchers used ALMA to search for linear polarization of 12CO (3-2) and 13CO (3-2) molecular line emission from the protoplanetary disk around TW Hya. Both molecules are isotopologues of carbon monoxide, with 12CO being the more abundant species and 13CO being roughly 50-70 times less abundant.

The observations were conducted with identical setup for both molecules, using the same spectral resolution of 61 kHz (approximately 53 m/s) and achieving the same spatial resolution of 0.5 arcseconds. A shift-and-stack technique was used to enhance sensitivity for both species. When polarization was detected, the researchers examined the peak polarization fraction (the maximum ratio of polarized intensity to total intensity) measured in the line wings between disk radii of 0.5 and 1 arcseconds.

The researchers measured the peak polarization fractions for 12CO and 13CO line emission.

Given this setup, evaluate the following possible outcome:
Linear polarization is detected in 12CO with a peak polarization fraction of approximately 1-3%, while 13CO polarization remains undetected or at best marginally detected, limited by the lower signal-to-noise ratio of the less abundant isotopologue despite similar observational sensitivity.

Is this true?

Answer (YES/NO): NO